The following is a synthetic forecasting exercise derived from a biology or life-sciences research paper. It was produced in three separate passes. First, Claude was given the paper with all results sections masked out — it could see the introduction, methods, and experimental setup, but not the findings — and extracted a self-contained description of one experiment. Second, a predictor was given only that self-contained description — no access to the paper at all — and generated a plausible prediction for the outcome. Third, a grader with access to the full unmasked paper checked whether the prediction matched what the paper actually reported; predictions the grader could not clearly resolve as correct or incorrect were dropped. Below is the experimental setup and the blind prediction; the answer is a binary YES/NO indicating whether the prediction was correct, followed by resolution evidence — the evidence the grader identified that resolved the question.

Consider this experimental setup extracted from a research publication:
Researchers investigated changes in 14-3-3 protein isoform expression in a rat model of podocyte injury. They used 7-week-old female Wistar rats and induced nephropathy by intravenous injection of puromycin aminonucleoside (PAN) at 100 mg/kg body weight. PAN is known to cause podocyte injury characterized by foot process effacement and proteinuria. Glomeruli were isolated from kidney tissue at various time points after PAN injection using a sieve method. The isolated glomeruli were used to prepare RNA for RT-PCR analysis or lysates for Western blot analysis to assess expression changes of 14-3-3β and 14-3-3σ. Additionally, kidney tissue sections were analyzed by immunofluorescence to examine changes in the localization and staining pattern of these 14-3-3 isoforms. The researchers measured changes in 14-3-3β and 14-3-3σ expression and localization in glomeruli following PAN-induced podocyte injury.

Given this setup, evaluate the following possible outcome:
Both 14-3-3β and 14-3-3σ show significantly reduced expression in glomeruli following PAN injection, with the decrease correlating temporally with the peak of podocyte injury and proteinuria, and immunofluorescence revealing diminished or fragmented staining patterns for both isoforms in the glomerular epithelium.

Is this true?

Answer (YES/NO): NO